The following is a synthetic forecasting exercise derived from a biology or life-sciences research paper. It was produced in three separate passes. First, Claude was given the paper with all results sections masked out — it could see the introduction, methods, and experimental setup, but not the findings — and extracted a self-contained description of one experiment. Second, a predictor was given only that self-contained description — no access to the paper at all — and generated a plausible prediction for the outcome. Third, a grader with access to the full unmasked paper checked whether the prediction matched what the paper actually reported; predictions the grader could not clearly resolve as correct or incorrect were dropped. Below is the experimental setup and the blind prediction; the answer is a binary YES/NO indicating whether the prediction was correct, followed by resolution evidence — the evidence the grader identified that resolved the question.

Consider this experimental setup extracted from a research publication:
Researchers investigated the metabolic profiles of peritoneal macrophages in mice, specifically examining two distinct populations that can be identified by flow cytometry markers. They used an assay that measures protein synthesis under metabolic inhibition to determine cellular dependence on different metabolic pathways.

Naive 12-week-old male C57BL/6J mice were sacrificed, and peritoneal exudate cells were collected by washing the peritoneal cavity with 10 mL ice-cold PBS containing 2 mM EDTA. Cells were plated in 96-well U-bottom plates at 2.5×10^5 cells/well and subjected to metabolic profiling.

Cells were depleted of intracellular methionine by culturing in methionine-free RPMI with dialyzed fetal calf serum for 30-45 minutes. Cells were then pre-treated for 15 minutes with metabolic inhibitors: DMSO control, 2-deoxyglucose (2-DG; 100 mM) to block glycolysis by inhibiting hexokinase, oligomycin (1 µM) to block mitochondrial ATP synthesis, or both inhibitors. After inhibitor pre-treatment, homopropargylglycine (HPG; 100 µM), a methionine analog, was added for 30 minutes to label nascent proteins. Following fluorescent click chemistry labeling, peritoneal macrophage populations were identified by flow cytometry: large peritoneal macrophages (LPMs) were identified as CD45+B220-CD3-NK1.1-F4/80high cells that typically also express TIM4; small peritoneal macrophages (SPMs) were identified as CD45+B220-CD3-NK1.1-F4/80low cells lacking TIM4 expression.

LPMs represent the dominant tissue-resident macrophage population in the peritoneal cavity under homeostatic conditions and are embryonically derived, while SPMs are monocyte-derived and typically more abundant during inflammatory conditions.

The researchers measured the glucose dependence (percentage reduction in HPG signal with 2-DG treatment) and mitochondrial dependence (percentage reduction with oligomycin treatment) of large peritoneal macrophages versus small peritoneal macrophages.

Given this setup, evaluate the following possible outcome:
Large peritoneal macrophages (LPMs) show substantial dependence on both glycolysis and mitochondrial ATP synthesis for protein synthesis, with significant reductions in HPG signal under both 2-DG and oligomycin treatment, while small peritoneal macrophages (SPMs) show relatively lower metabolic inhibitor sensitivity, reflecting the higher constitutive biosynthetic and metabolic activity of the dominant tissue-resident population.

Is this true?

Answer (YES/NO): NO